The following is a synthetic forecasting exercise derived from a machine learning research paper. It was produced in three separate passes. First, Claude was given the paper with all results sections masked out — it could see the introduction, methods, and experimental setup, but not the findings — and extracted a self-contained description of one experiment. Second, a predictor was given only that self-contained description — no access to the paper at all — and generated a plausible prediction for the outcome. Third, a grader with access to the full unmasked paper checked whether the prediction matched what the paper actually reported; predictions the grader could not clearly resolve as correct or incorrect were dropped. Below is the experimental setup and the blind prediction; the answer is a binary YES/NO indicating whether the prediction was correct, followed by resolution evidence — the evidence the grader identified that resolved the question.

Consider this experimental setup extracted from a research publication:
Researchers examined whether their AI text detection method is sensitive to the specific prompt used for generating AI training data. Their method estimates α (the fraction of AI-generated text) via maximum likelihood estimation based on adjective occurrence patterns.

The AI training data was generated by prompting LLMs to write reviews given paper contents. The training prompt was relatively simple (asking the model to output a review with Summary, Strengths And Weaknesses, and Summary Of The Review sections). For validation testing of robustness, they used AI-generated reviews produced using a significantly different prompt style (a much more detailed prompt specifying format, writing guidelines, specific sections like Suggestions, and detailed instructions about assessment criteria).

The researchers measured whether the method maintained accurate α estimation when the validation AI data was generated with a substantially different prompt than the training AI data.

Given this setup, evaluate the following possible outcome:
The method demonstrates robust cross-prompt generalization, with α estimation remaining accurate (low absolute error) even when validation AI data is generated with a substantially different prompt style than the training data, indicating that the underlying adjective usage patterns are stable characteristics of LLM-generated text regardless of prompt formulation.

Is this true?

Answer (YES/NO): YES